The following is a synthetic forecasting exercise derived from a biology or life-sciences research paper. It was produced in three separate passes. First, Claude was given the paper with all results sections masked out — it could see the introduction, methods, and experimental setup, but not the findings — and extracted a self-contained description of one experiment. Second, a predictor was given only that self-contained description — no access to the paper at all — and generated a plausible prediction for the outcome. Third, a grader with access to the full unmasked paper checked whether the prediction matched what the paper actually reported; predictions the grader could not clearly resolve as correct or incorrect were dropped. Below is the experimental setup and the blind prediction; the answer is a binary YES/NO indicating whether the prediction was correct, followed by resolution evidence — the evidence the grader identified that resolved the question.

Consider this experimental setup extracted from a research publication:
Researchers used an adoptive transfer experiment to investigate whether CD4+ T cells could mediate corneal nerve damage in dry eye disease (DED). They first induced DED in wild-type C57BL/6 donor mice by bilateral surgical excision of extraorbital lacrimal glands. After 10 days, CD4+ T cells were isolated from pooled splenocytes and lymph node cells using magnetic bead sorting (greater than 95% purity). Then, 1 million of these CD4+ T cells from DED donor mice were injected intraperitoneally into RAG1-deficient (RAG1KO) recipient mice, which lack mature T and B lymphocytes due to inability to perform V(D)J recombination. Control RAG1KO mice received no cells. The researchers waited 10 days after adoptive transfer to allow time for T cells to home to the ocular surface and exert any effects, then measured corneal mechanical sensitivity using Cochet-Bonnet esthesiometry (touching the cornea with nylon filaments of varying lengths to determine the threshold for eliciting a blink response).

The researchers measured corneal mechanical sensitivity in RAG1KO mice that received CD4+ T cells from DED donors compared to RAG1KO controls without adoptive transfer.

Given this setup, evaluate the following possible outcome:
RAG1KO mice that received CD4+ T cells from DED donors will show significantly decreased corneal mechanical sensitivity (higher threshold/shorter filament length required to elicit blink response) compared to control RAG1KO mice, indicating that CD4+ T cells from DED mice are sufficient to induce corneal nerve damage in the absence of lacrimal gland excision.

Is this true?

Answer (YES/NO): YES